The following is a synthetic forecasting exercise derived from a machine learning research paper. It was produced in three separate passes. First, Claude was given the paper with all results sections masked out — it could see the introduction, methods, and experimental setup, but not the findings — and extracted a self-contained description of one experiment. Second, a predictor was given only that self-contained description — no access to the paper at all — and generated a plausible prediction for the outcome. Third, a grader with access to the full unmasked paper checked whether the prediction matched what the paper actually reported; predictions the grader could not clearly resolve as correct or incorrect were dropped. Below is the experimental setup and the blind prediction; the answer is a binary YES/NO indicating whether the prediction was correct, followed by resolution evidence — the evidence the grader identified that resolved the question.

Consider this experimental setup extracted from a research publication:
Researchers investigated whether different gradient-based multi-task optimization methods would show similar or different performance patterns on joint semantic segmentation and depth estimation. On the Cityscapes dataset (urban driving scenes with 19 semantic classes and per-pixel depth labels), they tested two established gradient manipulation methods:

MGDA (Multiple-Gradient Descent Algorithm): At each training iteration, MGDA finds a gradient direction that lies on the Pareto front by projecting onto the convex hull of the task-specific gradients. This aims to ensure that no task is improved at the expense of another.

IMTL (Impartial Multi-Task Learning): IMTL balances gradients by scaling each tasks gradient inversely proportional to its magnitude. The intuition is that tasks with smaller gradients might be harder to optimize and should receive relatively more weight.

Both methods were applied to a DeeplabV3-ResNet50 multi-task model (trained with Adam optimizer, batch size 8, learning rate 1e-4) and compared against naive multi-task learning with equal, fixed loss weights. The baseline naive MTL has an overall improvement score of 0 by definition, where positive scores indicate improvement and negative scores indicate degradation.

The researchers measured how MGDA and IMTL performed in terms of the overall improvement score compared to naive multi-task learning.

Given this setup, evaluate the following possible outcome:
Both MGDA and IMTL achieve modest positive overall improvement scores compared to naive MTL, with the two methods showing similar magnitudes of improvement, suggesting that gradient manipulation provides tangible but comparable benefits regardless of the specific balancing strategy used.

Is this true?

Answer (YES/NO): NO